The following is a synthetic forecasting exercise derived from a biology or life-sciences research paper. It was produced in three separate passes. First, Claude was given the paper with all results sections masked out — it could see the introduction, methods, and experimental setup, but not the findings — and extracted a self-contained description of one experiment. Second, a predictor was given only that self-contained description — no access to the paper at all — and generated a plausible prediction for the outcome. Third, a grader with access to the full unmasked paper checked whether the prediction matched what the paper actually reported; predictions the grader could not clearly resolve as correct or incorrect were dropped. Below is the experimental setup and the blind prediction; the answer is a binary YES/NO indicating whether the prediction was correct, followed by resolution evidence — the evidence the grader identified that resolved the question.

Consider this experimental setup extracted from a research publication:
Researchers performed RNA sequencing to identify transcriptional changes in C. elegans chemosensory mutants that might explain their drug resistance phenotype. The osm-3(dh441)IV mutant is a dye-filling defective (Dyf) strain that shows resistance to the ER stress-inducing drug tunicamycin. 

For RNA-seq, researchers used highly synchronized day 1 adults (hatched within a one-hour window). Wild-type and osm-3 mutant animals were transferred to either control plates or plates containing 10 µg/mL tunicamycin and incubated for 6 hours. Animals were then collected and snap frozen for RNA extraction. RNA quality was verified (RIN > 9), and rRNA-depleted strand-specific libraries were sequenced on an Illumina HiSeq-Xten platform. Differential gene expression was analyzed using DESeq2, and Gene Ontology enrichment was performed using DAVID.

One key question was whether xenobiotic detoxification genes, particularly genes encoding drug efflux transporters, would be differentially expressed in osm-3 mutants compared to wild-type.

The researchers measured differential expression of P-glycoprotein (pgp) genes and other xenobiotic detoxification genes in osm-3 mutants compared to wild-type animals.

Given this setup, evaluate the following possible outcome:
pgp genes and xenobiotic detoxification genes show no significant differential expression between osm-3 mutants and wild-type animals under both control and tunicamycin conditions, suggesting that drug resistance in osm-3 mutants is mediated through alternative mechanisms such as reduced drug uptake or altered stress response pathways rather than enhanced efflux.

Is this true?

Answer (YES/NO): NO